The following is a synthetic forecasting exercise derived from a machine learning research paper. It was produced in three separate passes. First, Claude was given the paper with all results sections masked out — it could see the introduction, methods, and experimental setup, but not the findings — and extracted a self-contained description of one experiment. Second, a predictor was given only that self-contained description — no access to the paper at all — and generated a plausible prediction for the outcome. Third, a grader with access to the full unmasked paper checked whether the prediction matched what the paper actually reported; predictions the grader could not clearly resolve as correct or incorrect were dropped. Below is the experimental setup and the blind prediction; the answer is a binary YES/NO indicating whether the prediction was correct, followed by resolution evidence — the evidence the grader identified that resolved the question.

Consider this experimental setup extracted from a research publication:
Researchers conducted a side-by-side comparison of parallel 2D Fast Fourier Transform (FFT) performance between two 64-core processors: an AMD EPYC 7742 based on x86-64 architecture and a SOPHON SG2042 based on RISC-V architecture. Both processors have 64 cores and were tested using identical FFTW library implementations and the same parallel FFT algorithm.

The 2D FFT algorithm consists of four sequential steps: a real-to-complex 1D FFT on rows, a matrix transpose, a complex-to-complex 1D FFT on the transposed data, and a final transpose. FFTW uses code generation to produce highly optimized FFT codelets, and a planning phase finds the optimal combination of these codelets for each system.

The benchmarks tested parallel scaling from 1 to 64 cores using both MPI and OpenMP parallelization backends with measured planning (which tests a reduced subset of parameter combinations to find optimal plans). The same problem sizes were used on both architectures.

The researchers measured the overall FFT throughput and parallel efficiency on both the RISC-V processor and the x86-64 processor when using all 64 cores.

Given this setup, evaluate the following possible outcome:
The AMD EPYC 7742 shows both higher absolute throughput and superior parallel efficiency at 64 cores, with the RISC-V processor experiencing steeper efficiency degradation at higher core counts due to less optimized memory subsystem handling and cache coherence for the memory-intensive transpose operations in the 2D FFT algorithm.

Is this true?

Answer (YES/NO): NO